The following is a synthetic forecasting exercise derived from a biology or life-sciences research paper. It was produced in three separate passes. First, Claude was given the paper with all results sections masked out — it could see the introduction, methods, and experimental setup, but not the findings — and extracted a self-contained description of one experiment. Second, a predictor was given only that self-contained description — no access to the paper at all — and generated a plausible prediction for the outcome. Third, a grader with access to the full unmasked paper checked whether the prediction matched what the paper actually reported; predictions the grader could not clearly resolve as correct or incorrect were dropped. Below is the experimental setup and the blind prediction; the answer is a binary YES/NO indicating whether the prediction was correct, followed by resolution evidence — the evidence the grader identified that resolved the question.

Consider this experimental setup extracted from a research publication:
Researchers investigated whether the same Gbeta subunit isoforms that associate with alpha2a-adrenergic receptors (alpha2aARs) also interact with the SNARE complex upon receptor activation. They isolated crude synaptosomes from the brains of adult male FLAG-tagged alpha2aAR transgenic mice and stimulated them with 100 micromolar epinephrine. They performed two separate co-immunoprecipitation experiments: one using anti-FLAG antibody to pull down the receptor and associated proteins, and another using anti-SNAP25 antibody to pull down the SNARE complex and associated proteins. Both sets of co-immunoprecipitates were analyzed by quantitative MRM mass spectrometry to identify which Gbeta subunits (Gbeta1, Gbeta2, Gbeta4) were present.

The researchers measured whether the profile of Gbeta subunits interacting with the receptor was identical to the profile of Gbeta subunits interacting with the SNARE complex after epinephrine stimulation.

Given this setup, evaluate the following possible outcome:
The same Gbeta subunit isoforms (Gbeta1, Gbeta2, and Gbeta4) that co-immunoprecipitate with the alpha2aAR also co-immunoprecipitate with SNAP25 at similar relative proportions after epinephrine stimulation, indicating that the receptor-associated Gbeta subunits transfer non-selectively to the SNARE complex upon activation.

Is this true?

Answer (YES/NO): NO